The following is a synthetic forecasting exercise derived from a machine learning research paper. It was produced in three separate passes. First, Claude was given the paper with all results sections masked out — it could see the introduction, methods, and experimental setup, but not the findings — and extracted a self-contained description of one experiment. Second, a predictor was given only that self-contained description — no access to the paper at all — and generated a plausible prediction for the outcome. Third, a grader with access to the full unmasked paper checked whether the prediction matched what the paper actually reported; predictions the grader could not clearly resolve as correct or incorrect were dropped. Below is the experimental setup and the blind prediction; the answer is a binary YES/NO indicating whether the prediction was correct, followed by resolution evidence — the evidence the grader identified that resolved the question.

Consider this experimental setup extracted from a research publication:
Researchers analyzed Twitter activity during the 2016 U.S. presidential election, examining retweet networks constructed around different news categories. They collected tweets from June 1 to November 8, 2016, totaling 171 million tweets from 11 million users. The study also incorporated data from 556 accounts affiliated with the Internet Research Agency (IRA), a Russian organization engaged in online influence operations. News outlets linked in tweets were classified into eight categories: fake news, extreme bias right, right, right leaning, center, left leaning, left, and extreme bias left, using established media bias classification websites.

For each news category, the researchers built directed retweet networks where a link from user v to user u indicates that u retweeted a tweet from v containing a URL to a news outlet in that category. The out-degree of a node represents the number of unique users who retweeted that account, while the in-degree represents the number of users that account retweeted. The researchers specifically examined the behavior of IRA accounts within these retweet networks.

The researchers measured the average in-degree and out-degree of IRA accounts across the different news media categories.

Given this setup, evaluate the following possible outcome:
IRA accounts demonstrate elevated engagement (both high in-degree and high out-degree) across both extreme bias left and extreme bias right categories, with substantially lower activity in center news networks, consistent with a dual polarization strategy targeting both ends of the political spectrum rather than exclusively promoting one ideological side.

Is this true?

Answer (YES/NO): NO